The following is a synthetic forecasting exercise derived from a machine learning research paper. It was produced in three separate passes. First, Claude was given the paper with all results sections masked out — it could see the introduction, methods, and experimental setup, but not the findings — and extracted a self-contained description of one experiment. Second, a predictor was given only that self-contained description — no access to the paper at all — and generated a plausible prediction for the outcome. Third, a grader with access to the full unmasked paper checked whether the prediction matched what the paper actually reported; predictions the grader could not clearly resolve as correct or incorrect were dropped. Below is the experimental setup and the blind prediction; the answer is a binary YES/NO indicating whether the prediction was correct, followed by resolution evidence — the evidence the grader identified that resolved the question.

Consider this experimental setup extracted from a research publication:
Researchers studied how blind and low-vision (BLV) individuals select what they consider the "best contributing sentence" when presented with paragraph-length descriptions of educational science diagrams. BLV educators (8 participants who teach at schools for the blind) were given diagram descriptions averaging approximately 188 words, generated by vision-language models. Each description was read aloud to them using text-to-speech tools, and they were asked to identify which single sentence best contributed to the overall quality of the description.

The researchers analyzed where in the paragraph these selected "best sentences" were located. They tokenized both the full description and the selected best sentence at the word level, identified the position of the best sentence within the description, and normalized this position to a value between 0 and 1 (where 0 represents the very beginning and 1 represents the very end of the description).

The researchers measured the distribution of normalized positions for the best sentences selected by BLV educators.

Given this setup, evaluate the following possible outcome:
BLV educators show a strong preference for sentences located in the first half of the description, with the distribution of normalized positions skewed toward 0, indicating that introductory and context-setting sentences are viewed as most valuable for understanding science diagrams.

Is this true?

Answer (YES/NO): NO